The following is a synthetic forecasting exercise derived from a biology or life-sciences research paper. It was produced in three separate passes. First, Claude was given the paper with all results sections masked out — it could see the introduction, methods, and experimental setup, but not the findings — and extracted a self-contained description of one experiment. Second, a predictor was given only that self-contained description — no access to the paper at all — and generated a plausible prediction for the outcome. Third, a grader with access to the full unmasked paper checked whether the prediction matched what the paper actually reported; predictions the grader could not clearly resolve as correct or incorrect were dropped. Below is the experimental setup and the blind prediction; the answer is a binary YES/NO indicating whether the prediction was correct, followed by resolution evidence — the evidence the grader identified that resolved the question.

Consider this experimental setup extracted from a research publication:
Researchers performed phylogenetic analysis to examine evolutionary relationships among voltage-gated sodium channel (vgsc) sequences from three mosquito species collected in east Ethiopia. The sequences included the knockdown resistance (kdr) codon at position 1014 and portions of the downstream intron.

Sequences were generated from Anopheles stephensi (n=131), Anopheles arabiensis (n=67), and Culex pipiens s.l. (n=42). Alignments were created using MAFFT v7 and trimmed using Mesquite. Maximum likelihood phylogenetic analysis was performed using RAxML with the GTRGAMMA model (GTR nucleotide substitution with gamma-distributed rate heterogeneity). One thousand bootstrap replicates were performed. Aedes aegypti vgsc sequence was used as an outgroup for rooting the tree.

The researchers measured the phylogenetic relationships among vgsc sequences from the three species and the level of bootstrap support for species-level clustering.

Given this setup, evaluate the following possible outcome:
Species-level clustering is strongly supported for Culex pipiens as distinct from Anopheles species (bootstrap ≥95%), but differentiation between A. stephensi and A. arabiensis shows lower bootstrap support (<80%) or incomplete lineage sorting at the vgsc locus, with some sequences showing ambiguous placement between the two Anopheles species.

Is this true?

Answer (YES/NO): NO